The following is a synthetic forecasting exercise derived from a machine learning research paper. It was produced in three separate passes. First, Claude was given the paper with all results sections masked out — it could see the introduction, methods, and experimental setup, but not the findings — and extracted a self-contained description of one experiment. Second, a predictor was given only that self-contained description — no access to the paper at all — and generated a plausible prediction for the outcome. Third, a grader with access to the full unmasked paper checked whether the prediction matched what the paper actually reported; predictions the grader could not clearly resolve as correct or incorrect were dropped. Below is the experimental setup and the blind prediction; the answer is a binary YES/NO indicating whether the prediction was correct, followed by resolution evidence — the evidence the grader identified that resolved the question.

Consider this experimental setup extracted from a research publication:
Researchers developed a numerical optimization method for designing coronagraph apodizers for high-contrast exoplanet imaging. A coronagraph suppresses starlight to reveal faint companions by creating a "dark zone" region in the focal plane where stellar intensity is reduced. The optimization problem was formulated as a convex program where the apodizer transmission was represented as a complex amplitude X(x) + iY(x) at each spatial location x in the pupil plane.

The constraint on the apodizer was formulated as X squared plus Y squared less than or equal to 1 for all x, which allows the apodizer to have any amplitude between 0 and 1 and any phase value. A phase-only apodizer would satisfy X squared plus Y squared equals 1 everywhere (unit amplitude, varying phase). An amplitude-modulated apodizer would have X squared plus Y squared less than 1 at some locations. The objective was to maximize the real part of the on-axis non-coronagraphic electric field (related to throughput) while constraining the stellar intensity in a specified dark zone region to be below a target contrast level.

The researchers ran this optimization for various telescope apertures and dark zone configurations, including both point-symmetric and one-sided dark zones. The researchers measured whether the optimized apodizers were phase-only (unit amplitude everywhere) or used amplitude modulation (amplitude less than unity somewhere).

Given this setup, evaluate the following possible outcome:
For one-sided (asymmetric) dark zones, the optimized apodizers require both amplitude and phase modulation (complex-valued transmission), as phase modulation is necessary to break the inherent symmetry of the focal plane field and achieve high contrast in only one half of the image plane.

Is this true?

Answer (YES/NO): NO